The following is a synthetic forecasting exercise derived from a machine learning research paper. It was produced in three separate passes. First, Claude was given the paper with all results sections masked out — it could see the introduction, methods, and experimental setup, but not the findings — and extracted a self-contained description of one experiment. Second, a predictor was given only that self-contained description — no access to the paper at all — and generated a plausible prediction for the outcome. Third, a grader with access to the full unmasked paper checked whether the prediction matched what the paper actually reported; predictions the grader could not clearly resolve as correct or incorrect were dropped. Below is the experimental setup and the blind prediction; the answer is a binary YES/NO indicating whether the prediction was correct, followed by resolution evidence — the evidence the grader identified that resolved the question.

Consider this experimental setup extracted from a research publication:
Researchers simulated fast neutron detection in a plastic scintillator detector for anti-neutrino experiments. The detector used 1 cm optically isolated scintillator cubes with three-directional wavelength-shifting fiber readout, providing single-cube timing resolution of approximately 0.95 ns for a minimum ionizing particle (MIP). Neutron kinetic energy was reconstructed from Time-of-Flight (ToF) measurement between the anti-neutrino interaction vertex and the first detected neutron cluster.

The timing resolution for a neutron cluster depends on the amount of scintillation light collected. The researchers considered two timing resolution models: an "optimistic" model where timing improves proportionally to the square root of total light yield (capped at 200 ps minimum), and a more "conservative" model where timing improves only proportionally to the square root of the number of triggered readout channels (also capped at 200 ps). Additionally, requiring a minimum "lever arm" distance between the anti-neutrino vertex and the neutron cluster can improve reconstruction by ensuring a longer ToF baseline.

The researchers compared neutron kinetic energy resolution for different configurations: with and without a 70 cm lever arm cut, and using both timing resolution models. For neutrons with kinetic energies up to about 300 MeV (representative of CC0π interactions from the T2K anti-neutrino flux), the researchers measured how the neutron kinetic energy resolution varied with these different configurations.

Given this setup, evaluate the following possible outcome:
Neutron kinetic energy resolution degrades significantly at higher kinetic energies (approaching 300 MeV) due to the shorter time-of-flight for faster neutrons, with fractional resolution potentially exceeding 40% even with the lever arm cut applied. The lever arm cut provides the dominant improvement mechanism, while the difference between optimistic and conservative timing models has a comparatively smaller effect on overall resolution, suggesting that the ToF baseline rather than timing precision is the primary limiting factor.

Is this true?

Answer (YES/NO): NO